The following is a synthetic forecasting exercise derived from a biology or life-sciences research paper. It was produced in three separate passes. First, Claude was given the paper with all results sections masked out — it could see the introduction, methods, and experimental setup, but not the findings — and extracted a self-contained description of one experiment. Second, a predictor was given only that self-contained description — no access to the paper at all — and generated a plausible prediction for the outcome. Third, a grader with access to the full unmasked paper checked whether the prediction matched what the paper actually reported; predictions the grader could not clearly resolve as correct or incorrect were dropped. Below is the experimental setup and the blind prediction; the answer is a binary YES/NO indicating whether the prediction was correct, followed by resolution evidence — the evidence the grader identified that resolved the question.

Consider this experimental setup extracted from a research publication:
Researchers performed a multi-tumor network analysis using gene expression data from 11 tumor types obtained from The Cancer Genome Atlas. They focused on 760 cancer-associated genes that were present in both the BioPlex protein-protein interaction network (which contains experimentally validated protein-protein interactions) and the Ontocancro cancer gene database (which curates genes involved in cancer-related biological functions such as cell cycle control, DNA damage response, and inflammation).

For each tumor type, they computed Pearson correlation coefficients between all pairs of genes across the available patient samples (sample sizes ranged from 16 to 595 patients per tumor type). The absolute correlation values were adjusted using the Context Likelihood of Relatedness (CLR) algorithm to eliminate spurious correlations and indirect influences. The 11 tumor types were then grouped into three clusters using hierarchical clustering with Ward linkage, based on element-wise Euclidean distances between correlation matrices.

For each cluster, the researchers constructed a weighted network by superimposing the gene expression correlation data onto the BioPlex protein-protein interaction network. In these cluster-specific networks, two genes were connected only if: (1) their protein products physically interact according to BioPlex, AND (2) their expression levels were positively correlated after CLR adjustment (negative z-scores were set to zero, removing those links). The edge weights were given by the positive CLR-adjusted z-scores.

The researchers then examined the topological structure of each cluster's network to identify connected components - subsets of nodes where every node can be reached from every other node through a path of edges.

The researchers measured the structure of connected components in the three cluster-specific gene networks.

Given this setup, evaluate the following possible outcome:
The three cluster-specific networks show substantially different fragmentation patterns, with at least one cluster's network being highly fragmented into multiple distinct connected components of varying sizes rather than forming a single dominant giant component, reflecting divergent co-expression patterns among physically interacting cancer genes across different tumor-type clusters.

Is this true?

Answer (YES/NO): NO